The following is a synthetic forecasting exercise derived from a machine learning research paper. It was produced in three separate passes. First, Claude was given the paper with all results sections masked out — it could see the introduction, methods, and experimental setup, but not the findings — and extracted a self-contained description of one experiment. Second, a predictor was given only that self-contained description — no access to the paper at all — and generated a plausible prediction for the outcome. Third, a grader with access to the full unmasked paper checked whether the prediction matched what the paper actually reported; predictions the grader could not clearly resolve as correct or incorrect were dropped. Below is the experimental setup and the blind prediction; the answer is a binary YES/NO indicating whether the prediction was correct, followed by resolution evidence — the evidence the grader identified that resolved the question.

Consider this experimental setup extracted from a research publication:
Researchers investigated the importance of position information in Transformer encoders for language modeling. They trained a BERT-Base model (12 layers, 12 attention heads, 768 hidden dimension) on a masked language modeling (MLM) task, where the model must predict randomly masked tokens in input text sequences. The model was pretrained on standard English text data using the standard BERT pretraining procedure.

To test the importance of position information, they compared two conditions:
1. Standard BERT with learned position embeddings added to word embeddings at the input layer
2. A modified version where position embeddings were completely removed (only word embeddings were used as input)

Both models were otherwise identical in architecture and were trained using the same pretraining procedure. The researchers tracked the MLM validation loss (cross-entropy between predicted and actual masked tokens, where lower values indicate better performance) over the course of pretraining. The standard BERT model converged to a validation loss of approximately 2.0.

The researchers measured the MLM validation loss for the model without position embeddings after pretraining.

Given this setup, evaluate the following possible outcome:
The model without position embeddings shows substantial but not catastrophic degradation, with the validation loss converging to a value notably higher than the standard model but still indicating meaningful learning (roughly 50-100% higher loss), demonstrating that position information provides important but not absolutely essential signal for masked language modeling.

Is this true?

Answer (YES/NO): NO